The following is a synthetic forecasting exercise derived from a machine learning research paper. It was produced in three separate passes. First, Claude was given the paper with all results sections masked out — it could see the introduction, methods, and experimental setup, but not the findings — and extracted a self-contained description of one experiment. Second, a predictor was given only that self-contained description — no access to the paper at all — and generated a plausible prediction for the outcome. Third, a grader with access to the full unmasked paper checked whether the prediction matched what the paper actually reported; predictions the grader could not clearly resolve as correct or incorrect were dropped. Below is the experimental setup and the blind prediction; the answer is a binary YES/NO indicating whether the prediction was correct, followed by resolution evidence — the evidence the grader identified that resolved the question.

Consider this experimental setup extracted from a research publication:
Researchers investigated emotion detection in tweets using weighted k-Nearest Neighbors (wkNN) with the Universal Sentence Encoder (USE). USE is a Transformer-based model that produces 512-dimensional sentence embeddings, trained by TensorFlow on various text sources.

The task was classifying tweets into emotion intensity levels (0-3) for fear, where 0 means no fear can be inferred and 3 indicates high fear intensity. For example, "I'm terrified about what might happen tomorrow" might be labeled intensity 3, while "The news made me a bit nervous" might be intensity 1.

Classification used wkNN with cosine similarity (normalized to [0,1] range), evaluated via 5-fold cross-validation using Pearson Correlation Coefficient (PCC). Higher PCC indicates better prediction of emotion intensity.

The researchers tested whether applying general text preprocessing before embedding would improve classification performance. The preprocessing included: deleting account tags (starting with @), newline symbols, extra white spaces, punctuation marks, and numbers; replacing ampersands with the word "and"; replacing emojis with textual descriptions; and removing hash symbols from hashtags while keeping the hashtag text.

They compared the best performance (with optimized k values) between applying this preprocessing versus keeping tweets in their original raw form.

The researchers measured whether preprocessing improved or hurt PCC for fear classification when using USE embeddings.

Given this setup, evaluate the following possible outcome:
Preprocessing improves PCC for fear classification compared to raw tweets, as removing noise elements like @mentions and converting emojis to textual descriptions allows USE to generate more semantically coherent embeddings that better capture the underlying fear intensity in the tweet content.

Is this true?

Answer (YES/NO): NO